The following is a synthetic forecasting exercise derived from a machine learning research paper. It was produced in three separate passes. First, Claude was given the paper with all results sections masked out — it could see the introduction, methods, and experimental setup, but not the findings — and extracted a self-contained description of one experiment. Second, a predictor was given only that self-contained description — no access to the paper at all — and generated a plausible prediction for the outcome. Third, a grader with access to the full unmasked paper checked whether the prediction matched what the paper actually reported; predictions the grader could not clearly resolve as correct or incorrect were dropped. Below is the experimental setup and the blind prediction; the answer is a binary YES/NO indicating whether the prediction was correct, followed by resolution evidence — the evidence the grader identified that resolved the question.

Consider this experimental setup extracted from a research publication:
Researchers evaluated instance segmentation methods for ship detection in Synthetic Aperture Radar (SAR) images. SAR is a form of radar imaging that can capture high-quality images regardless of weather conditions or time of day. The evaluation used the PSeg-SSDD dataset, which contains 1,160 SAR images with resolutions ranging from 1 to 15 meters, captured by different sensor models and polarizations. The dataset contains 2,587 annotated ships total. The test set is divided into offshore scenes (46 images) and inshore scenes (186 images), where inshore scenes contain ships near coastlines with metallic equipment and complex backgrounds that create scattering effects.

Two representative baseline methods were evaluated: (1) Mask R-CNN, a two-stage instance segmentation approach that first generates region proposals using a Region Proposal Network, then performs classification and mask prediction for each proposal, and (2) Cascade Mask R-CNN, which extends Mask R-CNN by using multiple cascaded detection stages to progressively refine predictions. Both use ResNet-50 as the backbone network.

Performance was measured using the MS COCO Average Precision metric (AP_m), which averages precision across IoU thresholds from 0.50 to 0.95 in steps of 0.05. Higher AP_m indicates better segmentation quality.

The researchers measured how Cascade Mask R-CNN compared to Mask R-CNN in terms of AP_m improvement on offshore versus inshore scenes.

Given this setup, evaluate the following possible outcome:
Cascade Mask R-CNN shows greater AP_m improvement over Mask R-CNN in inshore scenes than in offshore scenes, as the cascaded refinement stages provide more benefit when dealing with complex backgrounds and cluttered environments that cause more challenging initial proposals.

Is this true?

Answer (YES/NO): YES